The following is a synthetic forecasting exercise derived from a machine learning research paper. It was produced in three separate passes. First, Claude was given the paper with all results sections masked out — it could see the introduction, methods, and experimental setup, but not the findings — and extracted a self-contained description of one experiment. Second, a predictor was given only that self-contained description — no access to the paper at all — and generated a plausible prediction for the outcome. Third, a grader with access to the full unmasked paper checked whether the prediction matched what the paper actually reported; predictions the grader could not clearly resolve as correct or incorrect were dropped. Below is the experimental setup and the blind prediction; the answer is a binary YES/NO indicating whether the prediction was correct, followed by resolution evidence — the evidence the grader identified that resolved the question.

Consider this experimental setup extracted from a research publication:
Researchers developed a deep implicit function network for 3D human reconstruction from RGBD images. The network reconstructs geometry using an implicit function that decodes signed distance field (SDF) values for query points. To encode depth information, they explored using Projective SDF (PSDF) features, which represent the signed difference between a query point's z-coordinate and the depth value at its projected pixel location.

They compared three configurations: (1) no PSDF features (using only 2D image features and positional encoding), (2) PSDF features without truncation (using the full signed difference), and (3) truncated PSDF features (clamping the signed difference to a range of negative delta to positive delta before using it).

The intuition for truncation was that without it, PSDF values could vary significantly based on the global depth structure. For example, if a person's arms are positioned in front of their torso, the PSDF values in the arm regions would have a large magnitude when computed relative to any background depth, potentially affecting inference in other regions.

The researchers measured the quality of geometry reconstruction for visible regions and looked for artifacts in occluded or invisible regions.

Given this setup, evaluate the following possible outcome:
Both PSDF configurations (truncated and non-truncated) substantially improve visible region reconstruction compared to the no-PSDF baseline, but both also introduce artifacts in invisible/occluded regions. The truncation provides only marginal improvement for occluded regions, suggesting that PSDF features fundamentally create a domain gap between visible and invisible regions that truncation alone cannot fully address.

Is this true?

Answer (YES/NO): NO